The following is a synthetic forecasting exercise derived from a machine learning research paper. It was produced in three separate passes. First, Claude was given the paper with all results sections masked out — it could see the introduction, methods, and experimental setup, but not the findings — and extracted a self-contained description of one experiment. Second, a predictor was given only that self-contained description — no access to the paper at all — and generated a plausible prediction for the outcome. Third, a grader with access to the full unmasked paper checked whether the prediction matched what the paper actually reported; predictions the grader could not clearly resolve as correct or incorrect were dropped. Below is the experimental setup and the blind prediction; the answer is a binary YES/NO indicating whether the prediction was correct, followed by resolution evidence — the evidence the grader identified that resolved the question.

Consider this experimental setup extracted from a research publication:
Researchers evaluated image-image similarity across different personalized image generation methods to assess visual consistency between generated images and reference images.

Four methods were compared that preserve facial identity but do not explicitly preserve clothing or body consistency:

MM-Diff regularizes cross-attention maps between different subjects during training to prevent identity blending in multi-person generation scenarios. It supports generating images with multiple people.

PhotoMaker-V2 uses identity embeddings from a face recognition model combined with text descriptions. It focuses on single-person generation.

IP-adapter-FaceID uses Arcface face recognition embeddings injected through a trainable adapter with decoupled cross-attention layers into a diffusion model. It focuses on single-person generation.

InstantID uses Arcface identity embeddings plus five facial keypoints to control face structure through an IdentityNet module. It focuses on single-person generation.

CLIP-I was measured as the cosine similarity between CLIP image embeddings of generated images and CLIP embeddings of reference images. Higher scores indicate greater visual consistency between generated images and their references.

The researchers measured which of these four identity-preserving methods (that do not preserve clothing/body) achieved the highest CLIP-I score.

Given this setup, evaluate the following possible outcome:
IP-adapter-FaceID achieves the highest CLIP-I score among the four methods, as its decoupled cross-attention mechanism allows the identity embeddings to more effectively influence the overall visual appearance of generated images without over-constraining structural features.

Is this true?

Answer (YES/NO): NO